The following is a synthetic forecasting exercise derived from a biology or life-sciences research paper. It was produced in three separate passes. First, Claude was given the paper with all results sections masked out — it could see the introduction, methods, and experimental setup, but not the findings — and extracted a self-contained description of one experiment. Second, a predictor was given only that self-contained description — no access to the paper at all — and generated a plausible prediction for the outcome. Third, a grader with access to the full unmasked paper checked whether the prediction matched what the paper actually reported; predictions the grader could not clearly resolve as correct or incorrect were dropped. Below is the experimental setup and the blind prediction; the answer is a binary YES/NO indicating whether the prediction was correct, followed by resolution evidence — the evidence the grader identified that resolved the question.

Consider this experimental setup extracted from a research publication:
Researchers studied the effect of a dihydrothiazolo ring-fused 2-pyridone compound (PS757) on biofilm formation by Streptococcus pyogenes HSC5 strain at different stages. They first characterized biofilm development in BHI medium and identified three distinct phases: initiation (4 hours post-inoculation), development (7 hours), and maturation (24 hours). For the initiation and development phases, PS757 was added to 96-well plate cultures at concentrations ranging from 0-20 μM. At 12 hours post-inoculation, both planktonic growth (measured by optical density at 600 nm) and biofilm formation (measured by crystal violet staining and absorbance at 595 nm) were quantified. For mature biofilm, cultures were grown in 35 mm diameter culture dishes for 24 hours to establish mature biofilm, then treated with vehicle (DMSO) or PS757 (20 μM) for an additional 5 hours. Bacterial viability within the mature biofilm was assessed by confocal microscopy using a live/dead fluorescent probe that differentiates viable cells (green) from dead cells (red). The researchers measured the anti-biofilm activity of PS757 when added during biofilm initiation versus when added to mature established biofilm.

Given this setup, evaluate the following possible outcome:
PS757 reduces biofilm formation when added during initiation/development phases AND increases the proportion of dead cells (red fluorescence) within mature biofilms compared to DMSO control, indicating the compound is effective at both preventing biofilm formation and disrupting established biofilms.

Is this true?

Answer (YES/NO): YES